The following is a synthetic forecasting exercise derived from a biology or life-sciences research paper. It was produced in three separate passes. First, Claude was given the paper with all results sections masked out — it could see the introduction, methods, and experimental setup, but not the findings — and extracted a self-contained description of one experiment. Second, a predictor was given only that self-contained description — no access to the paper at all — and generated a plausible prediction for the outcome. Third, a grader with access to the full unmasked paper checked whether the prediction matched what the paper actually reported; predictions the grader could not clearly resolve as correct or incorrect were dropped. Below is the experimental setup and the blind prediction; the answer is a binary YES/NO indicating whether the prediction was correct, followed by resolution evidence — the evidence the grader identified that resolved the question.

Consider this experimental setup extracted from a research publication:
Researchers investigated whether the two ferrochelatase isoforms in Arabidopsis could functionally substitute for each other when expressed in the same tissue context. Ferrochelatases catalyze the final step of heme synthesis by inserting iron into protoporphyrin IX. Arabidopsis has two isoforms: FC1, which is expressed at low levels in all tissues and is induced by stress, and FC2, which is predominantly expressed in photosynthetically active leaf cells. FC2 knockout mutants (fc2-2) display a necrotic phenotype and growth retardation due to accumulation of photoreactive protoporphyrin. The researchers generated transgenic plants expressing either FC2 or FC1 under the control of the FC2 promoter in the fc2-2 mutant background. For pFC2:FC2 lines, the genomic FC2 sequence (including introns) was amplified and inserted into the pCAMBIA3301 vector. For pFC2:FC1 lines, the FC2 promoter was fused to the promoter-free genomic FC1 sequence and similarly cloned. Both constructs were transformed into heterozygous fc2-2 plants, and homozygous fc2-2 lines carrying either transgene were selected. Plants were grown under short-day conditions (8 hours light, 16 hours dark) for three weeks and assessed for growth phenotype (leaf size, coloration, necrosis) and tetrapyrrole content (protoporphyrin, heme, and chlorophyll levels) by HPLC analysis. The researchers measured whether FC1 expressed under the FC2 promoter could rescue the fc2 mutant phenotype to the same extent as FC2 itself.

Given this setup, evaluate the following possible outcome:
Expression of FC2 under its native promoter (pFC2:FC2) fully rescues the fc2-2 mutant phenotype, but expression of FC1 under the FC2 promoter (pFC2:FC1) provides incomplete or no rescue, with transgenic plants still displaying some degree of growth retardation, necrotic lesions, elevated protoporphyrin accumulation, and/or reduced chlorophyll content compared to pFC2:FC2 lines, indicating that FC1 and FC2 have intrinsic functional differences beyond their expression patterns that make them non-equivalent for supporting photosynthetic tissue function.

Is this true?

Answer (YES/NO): YES